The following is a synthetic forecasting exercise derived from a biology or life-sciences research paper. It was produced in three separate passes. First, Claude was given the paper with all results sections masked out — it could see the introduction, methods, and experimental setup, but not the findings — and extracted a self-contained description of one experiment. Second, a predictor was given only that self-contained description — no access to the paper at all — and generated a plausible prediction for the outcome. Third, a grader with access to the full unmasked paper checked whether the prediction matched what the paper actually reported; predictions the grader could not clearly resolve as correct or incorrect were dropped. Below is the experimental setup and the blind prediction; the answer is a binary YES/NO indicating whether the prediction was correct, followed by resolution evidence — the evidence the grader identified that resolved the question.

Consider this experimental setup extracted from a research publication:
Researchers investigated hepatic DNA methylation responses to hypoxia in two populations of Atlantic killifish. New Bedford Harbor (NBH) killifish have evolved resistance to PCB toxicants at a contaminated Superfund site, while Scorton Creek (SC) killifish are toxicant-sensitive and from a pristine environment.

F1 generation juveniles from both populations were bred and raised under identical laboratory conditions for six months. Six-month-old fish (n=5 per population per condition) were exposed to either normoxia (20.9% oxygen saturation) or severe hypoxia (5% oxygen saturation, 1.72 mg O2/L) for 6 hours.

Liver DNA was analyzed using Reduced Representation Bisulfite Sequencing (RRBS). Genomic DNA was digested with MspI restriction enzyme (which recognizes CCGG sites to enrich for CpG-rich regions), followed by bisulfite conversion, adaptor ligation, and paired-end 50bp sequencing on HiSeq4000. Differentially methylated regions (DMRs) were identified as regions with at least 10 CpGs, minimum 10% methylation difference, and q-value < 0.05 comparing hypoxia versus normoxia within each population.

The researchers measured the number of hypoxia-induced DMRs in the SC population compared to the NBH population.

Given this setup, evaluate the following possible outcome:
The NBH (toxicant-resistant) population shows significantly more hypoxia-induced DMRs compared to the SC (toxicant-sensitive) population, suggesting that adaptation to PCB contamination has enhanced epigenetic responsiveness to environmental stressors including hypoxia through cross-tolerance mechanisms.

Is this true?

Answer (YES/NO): YES